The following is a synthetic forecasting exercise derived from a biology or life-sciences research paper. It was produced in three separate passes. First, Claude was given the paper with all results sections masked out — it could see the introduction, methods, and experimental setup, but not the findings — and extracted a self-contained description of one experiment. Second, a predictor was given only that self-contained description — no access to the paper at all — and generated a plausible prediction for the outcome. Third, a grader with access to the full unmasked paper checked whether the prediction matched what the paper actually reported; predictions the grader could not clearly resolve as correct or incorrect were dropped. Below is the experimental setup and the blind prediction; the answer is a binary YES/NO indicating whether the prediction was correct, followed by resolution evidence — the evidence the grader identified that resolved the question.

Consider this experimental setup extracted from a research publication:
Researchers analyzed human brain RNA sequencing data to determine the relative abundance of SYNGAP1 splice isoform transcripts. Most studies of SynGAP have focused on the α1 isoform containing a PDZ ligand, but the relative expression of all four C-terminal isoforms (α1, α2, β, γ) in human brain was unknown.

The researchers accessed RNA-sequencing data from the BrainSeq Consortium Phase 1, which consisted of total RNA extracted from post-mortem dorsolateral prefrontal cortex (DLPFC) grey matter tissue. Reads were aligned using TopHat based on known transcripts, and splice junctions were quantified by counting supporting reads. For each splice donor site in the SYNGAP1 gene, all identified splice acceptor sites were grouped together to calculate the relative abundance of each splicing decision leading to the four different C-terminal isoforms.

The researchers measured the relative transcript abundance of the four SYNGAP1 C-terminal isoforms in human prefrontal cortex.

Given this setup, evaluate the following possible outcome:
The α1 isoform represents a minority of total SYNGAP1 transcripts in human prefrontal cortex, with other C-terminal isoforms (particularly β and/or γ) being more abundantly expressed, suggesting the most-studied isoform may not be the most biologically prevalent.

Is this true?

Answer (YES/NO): NO